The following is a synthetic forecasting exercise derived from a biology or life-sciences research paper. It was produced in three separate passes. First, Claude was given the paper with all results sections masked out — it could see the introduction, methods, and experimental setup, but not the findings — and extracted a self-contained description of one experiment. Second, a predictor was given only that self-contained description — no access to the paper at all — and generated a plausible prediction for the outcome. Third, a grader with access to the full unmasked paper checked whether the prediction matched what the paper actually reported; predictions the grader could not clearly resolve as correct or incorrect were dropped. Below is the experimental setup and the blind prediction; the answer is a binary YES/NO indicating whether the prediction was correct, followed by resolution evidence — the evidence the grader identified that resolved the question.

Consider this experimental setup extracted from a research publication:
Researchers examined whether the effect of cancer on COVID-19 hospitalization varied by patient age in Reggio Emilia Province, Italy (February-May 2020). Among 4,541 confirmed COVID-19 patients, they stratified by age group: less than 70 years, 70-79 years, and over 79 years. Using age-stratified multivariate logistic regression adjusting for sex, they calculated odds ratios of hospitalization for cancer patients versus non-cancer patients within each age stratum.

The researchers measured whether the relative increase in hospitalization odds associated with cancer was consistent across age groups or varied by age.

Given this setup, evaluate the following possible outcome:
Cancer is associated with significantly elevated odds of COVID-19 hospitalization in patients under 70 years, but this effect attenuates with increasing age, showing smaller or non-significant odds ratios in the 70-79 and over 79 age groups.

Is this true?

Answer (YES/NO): YES